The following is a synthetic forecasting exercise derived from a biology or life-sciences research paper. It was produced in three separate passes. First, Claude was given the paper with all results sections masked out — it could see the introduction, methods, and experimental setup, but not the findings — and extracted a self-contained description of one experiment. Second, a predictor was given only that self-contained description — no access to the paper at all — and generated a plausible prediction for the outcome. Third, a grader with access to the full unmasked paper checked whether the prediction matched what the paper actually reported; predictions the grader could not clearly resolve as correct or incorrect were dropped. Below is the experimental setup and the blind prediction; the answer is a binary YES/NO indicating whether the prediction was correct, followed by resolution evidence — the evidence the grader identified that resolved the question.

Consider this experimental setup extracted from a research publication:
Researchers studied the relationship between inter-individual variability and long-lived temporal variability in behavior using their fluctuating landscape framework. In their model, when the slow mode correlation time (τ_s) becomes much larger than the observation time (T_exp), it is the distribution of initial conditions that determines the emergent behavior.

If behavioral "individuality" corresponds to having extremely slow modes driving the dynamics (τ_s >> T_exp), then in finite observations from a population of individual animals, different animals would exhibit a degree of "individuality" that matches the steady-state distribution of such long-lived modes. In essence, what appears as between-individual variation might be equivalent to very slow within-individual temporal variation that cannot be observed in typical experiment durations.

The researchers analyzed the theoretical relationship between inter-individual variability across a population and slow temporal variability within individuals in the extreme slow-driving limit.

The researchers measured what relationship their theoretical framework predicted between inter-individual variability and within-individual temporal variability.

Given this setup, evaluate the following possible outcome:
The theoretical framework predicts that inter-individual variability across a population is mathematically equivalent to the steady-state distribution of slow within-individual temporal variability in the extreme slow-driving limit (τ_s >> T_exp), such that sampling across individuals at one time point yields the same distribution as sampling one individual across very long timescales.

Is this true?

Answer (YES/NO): YES